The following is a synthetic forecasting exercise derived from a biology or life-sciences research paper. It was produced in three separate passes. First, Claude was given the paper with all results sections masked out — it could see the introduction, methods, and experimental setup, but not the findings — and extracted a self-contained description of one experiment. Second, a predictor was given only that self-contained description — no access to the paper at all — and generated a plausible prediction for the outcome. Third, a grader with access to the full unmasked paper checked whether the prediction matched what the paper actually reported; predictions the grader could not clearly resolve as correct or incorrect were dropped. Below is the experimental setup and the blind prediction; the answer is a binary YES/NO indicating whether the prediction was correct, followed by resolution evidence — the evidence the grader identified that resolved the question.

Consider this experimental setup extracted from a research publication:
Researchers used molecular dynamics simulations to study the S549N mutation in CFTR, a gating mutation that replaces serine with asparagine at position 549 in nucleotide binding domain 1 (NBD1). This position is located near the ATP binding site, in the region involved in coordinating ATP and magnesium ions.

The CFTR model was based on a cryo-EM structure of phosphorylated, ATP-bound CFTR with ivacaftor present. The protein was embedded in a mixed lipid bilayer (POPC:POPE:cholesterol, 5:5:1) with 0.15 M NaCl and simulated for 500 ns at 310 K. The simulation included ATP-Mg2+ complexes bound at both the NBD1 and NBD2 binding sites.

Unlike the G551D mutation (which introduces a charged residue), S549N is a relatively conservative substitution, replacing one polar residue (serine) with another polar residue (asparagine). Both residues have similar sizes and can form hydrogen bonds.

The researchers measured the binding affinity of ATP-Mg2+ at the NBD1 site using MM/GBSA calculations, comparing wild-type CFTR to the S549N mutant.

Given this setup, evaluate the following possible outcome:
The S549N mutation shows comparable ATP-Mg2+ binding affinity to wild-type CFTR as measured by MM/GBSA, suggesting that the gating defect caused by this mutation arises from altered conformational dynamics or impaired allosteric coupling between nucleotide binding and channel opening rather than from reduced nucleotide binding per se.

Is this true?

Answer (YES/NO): YES